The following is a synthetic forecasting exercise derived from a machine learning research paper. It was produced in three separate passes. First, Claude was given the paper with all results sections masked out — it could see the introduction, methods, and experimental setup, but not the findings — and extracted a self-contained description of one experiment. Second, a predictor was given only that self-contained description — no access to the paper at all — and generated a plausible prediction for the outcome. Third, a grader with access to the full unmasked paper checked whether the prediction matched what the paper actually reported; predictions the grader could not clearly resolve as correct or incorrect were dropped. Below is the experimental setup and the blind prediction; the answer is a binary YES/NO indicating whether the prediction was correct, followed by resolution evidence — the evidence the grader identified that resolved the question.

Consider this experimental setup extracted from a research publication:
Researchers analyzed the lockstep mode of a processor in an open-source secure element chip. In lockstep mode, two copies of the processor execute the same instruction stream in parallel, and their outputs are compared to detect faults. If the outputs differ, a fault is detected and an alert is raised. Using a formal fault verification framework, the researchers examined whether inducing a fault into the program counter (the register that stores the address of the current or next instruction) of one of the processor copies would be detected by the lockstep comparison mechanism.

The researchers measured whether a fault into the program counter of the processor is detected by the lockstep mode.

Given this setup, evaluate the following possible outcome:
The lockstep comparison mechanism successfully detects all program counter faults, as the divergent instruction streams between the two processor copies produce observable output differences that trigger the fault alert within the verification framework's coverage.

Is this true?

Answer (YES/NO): YES